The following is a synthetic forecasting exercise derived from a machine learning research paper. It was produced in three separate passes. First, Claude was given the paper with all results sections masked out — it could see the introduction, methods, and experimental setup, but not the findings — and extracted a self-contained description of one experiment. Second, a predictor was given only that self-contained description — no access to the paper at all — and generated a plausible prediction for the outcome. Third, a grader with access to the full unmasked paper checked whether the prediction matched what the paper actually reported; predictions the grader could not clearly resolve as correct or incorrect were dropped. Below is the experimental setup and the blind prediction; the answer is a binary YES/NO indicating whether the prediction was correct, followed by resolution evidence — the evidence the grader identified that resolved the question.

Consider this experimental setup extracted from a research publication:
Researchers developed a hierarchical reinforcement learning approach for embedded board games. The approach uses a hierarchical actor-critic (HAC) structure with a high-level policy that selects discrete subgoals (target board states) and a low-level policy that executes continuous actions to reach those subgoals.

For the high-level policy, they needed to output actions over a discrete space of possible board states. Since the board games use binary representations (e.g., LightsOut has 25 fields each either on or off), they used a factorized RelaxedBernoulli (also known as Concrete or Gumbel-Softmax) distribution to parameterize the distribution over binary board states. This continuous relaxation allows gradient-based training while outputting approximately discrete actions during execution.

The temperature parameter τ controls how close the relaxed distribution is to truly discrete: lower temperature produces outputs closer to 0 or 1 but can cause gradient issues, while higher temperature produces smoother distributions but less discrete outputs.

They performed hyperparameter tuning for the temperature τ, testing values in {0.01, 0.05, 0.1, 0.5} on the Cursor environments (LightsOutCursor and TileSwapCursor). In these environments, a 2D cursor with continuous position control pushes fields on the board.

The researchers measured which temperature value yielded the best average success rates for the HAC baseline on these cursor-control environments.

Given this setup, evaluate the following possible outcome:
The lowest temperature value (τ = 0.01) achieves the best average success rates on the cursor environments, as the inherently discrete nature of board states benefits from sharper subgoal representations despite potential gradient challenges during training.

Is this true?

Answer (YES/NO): NO